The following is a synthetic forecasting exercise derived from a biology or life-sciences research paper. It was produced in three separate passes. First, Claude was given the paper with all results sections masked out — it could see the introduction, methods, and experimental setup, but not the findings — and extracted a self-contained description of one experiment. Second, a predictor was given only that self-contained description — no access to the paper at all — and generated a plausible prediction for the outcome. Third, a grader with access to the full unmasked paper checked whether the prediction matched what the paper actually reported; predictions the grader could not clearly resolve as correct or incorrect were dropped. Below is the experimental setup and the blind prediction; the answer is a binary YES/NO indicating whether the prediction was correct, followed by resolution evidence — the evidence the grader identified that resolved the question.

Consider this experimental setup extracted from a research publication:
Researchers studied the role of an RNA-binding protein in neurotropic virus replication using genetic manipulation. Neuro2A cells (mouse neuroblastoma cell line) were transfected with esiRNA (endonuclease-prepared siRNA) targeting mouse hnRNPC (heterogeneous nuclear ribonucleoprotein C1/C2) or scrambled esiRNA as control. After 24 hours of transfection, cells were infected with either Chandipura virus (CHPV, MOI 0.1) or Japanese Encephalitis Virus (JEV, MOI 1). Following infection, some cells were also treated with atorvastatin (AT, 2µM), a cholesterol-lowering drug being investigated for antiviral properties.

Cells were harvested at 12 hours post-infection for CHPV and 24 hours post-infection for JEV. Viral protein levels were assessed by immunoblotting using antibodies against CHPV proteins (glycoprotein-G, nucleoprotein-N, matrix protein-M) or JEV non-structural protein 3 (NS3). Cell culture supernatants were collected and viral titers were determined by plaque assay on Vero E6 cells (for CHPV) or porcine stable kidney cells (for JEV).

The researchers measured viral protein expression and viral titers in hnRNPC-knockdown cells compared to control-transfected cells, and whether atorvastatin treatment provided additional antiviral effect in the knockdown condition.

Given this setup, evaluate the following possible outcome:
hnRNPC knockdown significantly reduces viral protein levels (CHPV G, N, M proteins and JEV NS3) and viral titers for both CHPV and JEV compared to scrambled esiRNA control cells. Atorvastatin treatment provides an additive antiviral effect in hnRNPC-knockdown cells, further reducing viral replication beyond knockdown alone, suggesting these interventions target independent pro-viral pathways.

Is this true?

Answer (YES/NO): NO